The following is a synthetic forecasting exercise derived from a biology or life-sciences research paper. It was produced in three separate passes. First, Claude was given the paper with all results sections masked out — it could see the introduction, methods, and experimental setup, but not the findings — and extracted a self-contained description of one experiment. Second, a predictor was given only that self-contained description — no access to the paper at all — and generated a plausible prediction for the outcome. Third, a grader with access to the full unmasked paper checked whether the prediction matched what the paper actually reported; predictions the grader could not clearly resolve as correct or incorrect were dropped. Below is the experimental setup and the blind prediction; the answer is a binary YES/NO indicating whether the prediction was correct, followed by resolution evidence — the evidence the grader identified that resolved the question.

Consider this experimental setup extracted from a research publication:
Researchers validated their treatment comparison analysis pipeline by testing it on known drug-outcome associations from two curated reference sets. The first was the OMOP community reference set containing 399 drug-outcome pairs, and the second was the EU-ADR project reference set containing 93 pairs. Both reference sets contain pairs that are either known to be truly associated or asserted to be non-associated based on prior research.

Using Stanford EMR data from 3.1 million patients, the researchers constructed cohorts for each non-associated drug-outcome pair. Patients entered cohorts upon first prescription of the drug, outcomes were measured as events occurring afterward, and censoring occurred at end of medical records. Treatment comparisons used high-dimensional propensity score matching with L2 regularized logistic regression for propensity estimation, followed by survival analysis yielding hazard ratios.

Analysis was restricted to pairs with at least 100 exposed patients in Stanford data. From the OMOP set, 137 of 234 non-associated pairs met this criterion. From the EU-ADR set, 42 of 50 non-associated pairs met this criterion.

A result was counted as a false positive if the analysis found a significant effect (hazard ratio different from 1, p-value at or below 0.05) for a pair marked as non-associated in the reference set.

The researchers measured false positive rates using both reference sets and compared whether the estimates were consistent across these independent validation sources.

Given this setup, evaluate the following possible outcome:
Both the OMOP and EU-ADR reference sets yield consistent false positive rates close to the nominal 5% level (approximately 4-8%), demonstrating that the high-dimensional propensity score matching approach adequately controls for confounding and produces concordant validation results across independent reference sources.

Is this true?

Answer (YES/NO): NO